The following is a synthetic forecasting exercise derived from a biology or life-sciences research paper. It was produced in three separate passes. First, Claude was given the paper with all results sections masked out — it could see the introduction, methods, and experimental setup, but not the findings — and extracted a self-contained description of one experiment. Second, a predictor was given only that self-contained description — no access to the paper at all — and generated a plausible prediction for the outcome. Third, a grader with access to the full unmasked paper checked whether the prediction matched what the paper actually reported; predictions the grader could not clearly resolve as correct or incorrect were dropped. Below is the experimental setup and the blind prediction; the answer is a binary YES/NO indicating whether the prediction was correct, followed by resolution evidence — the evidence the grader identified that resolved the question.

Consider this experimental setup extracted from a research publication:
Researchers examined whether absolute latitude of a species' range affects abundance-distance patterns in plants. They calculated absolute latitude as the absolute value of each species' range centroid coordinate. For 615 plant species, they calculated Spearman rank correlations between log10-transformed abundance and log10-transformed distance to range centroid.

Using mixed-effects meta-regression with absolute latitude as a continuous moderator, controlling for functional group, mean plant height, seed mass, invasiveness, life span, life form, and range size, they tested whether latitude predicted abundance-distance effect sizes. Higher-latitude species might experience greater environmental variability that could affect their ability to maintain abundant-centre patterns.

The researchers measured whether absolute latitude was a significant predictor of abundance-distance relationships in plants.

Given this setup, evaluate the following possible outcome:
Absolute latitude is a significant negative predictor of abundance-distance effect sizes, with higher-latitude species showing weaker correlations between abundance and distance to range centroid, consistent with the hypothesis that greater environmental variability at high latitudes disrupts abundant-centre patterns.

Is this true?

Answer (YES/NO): NO